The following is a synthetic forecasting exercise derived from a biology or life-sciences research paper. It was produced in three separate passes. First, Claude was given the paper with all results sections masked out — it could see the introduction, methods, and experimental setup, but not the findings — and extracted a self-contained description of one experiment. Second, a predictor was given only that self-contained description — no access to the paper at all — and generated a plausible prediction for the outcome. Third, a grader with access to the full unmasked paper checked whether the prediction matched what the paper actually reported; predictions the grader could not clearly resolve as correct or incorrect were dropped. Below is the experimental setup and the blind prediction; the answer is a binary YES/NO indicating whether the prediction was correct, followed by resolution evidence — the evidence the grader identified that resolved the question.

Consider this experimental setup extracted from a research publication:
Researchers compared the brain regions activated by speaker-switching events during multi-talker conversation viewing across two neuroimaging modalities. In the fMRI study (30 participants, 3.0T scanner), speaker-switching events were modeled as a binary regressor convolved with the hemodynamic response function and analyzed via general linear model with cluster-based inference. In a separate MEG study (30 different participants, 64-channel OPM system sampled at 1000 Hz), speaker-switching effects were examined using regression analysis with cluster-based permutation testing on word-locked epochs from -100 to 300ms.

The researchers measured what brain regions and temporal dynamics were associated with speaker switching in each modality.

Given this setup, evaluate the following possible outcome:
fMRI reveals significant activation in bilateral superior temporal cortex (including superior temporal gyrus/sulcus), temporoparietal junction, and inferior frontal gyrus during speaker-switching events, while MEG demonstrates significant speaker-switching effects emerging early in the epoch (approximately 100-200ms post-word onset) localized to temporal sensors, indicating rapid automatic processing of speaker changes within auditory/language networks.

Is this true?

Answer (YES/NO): NO